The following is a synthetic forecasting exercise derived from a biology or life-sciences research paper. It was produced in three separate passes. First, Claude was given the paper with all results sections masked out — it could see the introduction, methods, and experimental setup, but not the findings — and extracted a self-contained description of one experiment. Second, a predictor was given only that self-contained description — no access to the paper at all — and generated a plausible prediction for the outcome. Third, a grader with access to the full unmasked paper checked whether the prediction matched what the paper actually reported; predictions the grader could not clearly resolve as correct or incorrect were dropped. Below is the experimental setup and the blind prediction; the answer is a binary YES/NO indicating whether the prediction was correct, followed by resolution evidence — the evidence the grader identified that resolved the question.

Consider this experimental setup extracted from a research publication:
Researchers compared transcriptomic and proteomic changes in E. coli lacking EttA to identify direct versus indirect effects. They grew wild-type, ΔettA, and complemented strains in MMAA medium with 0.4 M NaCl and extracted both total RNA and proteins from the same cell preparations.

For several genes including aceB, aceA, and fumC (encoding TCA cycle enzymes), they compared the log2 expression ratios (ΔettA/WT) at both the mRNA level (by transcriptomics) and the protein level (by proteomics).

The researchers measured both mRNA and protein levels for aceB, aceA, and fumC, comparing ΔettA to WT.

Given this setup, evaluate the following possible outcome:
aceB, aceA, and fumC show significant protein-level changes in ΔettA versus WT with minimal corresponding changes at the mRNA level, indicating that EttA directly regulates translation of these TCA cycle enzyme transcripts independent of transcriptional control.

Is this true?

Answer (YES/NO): YES